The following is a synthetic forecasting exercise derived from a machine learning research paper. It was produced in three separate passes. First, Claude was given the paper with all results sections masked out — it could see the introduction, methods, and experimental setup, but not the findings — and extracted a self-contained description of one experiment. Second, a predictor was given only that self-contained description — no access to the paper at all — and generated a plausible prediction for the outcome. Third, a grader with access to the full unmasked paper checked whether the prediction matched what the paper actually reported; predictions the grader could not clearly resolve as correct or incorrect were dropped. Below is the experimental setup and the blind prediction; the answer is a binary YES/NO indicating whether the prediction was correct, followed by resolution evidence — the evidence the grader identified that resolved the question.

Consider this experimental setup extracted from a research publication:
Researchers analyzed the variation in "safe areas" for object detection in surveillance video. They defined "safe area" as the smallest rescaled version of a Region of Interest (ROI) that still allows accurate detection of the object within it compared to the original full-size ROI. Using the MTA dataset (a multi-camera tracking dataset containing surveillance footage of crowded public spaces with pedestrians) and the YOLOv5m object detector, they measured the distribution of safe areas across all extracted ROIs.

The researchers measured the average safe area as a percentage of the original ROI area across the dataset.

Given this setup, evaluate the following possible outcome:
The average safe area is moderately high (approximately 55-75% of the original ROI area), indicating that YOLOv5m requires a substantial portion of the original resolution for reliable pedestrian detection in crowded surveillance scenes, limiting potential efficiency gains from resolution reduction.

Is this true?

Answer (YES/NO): NO